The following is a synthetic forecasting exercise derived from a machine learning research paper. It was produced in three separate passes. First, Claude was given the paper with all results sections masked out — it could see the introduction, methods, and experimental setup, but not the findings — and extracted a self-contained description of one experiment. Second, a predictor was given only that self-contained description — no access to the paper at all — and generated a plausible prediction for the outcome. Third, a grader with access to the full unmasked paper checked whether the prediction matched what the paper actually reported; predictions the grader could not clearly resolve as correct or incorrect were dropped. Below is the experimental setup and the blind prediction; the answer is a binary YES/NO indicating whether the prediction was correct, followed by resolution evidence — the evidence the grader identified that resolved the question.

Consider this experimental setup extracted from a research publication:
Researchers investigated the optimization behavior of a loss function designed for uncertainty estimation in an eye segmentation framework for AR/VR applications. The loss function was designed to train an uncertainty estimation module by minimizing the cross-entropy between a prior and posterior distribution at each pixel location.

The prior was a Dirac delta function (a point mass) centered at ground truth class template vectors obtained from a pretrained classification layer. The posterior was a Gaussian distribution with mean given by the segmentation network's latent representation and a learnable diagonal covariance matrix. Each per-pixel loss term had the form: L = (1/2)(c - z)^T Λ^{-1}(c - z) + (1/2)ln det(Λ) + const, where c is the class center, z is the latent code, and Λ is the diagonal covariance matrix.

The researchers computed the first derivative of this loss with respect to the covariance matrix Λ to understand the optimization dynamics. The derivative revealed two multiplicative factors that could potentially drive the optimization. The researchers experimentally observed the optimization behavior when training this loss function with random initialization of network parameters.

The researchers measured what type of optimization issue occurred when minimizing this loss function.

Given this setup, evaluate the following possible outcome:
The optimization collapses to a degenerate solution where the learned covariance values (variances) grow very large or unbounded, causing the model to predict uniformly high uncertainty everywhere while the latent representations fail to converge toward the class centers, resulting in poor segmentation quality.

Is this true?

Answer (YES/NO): NO